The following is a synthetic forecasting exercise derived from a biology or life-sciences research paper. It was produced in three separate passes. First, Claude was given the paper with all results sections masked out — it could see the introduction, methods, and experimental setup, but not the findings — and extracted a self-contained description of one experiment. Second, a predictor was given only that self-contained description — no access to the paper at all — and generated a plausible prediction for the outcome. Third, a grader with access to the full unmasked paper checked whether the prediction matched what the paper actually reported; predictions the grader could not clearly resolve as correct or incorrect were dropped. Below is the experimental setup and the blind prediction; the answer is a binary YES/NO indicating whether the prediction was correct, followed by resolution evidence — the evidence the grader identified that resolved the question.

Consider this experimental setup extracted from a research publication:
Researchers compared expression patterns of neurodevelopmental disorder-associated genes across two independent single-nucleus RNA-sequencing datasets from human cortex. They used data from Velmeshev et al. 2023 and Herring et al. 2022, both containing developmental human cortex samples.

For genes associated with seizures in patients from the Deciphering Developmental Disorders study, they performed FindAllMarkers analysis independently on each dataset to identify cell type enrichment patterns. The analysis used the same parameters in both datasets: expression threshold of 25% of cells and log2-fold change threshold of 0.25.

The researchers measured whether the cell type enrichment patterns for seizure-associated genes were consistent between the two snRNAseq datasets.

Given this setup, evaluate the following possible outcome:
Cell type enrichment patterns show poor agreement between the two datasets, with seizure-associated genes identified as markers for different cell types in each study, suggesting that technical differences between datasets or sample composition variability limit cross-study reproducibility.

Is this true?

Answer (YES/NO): NO